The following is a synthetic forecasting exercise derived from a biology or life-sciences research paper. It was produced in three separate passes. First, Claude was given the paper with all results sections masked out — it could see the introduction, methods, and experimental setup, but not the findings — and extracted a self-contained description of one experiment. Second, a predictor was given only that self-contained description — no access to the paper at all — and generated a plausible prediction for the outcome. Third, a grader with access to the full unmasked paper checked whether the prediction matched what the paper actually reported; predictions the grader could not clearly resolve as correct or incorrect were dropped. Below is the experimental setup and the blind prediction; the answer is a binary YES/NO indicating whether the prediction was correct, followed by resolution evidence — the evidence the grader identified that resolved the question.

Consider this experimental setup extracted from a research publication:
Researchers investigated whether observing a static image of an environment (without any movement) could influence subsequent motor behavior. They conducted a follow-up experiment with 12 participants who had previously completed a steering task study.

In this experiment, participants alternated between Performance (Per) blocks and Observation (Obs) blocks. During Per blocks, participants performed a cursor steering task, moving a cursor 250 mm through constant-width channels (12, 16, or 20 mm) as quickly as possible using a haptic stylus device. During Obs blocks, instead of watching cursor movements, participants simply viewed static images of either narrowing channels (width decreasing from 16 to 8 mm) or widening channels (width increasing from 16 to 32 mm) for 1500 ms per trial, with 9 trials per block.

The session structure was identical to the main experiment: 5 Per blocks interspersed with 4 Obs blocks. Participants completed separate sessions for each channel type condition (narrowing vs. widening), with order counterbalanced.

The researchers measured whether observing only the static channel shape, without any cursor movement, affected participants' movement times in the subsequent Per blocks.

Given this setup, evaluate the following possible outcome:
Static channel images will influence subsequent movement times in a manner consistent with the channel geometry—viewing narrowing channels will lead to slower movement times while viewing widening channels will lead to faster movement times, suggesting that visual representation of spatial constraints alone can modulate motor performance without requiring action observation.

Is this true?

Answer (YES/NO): NO